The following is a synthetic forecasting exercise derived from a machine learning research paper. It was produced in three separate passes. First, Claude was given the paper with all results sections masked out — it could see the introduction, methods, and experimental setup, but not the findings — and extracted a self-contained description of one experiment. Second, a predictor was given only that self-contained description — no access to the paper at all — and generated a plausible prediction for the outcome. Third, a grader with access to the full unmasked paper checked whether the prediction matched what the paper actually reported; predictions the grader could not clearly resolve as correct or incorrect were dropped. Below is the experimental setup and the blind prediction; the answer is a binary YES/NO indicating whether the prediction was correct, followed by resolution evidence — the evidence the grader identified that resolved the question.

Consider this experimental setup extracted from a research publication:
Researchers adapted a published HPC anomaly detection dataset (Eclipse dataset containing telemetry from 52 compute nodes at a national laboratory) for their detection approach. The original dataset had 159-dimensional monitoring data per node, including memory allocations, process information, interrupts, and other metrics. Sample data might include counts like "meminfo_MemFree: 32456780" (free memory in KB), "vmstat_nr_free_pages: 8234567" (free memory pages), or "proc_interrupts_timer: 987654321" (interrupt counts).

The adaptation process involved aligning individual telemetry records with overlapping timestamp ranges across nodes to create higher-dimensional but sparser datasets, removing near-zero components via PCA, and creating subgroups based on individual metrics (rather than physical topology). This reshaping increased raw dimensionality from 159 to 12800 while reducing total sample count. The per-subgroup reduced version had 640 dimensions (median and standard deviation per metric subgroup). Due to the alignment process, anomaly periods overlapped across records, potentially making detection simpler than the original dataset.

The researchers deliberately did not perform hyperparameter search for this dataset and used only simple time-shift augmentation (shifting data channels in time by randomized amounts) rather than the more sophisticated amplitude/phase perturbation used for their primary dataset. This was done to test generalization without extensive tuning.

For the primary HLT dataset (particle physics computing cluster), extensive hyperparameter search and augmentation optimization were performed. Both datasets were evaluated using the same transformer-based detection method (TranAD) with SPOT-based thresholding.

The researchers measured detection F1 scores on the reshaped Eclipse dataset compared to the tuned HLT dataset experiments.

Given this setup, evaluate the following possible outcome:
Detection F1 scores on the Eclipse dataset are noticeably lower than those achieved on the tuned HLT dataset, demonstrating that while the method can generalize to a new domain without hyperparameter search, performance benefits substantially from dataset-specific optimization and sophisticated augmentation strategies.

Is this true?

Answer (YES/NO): NO